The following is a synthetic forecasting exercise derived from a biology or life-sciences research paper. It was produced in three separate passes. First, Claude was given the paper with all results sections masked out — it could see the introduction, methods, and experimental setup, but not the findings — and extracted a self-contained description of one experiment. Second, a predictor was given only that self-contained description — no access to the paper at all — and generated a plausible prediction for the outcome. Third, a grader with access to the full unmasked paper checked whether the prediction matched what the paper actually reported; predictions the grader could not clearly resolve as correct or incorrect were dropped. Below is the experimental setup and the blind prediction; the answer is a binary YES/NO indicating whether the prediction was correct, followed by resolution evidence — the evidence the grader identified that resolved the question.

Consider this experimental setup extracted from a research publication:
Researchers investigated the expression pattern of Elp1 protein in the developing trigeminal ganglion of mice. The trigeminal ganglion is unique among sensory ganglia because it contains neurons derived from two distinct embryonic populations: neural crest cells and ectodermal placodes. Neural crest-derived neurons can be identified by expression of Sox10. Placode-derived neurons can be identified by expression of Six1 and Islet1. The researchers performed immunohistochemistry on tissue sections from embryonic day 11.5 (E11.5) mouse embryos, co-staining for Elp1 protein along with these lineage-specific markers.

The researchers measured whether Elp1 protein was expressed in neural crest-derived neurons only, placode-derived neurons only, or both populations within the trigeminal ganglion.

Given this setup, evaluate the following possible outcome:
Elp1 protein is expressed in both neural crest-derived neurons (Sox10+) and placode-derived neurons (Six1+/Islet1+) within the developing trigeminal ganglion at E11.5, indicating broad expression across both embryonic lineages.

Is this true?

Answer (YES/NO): NO